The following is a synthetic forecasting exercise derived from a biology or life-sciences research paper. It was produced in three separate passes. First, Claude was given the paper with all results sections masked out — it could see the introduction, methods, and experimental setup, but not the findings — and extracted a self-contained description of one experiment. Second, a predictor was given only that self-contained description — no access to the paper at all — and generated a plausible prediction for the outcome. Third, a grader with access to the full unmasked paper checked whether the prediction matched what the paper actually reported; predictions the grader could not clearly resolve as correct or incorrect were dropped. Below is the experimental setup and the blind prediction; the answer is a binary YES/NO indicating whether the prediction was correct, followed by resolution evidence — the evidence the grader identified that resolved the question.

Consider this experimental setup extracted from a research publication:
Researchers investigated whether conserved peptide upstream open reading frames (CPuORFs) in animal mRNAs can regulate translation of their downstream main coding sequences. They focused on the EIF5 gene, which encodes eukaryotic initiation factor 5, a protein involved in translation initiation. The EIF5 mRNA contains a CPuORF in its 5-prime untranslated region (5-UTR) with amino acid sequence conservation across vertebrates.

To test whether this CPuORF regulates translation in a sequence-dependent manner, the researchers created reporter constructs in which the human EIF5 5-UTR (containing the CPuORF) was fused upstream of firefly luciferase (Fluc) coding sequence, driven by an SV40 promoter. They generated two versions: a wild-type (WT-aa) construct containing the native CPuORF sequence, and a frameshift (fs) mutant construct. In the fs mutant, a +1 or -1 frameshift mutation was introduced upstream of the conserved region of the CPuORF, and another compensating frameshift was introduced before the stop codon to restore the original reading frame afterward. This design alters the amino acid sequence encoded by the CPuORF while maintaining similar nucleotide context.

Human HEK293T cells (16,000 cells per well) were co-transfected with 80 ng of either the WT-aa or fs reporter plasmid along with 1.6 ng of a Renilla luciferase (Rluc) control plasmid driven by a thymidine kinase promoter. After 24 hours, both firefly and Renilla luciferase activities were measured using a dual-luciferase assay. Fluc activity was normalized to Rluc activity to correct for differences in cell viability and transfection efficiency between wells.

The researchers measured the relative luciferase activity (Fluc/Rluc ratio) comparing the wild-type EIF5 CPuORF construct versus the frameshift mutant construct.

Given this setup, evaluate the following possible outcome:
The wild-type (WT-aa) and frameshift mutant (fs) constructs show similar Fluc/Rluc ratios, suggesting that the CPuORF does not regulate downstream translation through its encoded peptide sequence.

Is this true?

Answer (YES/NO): YES